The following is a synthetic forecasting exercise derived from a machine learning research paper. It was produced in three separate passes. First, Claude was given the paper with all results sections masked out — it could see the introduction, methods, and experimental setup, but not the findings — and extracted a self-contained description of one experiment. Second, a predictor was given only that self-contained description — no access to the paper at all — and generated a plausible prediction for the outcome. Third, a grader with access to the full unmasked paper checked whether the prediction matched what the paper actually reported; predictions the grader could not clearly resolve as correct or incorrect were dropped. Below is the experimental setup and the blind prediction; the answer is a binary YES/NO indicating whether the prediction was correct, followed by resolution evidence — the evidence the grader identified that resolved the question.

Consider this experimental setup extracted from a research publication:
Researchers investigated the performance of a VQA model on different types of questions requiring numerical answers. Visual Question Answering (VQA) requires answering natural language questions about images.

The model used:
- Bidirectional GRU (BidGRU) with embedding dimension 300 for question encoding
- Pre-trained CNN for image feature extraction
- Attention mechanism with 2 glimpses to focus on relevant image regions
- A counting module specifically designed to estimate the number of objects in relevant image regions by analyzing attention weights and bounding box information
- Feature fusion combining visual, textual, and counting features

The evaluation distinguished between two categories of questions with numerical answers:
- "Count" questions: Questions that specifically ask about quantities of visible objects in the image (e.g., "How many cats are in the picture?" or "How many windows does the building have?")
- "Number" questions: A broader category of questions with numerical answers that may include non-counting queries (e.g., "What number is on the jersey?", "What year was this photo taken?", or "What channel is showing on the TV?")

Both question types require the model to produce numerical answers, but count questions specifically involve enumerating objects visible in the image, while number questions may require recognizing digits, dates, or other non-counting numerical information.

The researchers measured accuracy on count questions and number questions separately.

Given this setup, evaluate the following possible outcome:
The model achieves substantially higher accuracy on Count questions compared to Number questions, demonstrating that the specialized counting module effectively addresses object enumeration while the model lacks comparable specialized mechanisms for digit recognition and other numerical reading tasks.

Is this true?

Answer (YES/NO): YES